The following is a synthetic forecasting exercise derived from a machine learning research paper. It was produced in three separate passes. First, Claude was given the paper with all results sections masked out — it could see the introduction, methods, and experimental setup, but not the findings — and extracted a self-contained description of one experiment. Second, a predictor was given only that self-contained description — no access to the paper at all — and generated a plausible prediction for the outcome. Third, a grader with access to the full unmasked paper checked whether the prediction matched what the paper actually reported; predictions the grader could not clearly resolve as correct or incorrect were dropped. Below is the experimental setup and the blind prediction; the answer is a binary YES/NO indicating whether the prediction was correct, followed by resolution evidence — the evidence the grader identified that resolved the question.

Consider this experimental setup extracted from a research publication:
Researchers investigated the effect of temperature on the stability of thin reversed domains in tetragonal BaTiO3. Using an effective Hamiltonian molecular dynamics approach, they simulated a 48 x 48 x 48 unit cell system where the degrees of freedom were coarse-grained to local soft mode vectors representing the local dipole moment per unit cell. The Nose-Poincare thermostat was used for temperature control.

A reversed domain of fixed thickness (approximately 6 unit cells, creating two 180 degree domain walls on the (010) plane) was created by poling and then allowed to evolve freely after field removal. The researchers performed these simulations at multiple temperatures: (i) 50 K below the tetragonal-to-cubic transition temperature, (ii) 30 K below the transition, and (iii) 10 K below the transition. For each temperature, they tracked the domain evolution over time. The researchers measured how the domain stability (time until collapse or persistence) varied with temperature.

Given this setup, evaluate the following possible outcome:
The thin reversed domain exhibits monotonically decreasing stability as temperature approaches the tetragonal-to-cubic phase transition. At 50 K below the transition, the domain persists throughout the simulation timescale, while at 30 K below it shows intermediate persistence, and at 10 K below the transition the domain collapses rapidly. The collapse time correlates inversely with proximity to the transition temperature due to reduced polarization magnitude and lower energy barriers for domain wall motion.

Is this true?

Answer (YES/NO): NO